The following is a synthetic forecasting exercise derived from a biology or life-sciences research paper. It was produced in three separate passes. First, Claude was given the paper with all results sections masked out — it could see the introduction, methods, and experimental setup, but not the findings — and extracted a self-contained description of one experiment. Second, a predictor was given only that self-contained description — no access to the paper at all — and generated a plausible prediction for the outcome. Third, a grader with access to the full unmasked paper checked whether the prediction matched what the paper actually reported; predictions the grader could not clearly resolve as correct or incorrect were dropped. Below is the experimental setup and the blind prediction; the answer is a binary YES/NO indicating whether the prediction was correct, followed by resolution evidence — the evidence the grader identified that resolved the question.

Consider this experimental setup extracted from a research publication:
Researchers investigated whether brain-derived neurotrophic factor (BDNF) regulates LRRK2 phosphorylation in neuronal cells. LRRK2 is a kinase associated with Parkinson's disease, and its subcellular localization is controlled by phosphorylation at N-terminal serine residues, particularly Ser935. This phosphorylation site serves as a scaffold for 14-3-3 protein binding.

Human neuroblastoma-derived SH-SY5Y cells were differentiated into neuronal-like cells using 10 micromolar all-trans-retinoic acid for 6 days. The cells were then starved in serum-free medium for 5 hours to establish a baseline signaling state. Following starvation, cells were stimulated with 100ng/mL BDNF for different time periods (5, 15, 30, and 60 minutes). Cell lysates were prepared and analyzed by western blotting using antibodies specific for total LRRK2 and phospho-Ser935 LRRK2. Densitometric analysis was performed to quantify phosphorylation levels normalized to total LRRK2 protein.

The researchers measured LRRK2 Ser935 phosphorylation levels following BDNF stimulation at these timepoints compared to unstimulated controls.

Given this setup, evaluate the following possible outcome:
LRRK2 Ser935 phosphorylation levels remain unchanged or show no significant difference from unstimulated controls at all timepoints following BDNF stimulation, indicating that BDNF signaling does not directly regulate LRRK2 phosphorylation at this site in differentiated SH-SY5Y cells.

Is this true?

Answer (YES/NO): NO